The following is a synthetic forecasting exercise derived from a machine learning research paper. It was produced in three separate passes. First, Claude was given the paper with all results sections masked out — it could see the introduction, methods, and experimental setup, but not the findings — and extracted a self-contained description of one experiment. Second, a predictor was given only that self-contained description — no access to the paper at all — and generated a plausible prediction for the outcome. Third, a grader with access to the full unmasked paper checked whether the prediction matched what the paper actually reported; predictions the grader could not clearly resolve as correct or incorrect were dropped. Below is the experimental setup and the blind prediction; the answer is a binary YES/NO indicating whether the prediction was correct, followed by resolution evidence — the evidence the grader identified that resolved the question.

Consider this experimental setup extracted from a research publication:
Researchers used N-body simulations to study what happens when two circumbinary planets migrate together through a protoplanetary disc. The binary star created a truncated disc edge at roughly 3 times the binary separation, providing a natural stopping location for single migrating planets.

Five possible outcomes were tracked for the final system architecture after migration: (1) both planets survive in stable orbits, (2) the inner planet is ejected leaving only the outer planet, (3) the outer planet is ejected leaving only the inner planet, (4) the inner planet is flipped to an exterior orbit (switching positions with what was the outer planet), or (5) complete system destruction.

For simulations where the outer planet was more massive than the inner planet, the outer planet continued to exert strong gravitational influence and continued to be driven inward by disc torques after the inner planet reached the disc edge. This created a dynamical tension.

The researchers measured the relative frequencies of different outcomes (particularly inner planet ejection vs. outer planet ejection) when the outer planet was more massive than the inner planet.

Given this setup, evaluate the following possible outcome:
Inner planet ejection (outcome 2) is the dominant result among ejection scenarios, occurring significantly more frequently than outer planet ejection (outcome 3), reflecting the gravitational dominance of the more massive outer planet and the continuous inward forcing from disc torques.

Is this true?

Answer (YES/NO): YES